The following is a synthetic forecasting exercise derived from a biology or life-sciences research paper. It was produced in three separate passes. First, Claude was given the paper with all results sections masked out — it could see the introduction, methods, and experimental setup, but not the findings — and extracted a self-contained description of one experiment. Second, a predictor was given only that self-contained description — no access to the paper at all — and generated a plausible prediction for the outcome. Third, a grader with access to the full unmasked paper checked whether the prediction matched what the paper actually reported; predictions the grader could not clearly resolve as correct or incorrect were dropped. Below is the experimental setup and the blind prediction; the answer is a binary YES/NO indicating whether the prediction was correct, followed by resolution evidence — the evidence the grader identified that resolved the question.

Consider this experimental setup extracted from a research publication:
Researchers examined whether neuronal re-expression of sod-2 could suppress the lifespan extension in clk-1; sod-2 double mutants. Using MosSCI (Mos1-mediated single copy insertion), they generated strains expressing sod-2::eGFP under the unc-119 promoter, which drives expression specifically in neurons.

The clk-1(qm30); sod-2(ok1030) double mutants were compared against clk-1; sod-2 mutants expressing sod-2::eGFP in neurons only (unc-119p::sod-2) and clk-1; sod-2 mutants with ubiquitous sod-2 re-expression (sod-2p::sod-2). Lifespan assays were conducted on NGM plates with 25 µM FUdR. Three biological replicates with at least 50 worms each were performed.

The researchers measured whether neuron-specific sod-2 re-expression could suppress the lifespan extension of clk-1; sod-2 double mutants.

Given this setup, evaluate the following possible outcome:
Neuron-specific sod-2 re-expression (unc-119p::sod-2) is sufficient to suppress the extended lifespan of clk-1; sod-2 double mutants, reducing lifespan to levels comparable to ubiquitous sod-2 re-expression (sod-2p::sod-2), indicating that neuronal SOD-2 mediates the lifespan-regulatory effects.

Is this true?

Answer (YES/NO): NO